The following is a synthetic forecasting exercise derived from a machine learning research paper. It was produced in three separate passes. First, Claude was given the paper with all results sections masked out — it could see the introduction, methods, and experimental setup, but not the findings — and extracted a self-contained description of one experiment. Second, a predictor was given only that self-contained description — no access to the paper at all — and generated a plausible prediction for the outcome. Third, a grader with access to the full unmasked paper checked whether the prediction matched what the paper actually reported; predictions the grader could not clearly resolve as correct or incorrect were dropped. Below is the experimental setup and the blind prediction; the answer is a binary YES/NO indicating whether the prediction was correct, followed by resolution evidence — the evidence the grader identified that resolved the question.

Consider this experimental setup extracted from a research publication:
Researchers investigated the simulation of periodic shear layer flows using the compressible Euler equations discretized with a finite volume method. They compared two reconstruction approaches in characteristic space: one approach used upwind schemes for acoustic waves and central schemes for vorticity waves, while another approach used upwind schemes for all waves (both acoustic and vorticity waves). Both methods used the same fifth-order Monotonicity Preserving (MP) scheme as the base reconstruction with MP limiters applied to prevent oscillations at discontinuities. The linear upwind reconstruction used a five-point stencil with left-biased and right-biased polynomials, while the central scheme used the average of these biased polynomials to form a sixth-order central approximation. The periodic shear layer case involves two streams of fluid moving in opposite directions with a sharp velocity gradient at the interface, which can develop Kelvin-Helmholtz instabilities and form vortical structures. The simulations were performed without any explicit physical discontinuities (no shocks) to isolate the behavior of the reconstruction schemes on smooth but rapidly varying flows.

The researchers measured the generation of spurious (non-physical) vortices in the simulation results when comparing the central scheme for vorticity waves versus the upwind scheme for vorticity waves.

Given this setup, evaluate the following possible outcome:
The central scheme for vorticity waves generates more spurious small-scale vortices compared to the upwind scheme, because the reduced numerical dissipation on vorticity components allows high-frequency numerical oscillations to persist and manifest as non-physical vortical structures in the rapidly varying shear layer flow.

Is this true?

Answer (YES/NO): NO